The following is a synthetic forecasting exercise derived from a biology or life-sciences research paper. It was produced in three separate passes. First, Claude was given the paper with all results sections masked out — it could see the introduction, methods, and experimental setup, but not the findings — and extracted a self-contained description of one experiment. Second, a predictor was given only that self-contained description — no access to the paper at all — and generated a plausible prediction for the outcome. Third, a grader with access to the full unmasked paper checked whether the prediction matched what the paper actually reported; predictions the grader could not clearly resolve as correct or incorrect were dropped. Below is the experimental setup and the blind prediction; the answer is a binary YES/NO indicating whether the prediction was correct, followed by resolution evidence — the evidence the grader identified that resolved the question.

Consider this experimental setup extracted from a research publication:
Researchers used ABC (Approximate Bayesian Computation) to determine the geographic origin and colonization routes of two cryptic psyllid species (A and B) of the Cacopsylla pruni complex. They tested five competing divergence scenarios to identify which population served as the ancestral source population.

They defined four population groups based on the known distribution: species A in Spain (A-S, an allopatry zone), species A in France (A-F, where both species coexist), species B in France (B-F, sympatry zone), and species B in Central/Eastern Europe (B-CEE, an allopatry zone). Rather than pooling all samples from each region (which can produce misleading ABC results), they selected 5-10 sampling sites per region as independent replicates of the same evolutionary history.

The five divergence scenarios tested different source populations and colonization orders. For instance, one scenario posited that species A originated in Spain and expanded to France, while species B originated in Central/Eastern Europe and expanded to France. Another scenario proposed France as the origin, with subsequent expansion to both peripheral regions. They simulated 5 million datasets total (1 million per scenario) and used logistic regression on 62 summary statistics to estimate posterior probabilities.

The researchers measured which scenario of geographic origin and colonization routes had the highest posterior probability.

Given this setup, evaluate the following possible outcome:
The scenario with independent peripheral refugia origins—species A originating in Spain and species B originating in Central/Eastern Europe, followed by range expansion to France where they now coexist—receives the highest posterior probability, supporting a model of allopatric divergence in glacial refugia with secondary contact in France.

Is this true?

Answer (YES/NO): NO